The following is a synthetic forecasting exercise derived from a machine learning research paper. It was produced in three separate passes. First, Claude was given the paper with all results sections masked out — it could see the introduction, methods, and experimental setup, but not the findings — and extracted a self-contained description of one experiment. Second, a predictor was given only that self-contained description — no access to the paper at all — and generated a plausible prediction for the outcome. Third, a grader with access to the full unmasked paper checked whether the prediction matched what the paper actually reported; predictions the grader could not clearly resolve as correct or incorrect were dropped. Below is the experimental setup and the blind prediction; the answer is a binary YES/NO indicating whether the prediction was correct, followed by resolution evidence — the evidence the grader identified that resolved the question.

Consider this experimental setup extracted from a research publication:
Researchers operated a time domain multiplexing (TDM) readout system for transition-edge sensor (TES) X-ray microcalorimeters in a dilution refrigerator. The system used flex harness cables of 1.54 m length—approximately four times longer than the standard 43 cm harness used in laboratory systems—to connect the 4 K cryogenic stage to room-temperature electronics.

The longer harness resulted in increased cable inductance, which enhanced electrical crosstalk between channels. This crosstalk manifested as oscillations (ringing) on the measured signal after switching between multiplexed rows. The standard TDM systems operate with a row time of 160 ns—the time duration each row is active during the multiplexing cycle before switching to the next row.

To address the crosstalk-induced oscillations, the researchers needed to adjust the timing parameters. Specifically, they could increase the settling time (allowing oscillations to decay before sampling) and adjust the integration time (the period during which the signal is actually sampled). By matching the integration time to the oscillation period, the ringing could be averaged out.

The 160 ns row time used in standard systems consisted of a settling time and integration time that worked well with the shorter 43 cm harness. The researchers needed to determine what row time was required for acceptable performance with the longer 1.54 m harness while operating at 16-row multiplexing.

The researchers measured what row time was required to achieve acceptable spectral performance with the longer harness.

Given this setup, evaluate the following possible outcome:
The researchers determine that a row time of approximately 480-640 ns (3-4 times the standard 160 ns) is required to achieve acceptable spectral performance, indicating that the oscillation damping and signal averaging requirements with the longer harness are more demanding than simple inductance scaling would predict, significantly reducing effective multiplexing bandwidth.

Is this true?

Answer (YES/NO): NO